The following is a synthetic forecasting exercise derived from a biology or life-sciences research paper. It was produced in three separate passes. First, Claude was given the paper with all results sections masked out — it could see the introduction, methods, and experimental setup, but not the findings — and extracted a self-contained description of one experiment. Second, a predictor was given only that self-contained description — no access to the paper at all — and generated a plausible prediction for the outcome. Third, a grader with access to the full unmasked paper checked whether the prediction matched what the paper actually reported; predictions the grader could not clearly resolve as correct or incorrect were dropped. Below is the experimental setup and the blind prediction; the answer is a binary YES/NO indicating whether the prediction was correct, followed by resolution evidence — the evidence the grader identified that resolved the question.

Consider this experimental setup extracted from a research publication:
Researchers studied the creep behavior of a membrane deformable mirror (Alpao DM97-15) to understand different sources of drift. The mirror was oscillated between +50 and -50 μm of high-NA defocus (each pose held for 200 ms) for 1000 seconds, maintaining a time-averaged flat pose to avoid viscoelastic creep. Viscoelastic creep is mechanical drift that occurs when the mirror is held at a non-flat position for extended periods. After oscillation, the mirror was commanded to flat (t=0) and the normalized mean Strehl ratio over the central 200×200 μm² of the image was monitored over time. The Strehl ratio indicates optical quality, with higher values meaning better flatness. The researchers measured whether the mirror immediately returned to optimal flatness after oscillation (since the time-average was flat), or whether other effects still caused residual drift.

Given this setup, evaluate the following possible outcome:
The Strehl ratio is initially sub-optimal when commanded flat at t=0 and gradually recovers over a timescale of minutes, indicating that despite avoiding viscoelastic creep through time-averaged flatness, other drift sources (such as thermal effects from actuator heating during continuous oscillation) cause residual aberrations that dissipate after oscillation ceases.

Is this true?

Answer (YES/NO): YES